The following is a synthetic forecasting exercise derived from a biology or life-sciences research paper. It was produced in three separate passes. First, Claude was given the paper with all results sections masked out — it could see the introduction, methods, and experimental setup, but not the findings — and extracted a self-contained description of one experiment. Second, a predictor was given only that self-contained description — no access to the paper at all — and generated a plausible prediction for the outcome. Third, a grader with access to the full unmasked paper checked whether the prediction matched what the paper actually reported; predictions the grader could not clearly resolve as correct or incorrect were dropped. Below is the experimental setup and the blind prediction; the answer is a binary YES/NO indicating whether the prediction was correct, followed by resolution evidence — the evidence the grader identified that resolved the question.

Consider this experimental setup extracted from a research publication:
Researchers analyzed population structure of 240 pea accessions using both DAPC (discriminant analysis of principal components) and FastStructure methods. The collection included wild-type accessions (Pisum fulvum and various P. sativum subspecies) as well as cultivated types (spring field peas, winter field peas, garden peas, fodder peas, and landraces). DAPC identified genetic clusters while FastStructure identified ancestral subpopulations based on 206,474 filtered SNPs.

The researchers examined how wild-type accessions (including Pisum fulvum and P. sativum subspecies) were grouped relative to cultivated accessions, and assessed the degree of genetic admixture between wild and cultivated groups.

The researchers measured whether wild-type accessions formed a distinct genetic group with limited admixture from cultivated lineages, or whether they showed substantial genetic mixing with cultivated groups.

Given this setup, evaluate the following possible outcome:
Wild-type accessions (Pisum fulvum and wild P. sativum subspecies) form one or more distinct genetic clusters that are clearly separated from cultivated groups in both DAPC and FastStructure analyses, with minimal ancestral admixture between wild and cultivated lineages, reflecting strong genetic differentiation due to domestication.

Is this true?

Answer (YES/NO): YES